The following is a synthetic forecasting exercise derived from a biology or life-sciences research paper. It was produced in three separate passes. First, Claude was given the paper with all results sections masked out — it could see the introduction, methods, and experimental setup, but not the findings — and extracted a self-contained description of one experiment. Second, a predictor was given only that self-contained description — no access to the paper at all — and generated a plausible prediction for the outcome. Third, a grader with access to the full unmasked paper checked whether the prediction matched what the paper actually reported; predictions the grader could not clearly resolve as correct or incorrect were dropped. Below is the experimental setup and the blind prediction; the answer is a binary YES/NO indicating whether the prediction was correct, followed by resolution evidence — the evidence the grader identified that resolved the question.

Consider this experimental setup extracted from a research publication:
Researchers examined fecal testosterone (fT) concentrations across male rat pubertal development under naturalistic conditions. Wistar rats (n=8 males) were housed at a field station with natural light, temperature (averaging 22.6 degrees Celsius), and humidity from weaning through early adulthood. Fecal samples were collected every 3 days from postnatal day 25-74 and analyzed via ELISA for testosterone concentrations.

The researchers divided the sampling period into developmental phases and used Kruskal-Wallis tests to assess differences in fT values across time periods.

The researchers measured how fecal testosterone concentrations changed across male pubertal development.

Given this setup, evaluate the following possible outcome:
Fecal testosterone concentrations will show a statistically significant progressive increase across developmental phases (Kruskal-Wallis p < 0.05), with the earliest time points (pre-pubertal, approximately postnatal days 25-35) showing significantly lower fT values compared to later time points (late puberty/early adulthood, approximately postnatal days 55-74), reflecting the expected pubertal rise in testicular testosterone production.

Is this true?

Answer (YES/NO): NO